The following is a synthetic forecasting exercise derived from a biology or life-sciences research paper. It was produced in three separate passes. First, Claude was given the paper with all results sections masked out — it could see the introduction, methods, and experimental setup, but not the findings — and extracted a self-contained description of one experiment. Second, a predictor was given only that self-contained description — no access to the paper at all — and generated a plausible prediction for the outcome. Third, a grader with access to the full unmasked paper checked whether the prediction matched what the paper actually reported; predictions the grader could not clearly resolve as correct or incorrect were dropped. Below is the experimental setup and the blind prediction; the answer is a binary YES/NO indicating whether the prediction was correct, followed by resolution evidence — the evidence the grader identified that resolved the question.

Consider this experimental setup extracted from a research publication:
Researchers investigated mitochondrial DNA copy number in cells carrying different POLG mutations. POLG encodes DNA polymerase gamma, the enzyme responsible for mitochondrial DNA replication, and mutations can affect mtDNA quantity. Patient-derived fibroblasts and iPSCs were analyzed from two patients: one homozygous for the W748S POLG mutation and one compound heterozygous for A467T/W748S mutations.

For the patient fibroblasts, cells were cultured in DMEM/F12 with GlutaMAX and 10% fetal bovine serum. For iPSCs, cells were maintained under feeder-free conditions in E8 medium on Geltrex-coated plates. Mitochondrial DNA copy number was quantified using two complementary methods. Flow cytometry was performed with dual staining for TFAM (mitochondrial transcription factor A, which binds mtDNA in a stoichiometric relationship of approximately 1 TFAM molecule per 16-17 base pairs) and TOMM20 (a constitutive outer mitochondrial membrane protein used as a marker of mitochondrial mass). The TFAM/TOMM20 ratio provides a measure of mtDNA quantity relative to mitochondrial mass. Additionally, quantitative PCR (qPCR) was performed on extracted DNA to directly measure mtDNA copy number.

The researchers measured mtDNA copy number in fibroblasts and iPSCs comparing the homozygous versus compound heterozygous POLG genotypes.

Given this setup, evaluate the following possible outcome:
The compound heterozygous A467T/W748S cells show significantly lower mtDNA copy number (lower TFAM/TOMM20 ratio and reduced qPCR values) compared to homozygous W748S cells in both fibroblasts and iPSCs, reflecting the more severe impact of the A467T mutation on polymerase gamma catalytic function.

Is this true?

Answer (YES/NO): NO